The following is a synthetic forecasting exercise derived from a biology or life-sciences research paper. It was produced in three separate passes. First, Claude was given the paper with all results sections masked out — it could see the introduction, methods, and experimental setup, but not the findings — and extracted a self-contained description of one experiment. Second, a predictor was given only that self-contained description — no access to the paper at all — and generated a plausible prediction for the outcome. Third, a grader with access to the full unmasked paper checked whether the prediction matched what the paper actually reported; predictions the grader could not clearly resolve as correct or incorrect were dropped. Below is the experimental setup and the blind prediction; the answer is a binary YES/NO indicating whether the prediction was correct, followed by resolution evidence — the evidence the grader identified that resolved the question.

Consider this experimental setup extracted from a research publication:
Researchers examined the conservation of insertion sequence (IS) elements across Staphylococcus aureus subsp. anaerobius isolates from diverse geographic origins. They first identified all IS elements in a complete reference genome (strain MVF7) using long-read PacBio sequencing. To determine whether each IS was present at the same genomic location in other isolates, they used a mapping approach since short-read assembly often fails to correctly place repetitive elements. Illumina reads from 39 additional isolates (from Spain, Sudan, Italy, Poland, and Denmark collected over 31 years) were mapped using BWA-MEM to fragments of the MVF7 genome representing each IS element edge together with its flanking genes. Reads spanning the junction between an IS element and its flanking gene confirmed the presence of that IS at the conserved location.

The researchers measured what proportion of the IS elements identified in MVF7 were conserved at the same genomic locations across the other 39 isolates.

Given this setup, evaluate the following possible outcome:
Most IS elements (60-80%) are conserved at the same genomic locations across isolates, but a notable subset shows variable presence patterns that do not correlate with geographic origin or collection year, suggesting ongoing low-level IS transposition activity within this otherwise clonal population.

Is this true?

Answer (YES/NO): NO